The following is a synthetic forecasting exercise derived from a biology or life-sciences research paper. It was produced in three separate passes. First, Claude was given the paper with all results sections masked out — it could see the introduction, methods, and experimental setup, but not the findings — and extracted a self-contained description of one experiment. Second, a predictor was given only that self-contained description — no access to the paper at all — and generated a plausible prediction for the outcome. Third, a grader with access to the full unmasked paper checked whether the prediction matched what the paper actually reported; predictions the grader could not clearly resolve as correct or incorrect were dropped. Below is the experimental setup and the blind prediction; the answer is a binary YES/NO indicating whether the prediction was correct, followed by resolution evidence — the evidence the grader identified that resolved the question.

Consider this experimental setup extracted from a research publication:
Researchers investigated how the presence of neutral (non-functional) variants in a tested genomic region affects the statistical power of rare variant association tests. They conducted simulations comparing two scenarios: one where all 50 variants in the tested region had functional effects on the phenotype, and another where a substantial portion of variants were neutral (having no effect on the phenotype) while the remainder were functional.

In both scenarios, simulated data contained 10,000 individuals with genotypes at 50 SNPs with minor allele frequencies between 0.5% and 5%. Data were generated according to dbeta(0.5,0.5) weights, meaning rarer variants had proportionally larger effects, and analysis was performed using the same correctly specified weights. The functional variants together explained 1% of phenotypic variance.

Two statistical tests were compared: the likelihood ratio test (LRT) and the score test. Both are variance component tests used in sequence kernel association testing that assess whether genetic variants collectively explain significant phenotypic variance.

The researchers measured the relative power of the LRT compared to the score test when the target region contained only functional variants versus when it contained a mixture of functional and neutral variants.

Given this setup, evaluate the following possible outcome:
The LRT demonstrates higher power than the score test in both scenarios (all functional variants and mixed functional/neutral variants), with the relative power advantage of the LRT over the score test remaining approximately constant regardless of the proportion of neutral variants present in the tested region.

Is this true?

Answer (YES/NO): NO